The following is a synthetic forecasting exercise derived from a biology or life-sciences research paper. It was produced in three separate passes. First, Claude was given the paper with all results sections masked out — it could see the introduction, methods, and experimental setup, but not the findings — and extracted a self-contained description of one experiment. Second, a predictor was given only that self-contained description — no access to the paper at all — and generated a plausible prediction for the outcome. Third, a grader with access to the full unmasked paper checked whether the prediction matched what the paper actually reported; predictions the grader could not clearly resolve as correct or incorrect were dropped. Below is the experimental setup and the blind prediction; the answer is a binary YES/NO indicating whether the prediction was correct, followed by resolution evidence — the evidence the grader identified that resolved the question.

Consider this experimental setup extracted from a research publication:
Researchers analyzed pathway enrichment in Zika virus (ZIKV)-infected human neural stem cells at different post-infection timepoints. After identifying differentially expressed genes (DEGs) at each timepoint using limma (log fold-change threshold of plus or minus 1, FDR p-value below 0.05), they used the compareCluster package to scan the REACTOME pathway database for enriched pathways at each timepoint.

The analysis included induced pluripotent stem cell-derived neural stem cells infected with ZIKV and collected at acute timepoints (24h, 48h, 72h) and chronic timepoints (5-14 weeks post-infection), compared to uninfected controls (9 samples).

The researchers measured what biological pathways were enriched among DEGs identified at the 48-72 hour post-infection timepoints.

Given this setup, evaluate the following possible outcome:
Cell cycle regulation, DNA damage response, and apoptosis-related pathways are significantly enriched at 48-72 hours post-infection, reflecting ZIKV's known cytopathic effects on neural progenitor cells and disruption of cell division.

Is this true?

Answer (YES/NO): NO